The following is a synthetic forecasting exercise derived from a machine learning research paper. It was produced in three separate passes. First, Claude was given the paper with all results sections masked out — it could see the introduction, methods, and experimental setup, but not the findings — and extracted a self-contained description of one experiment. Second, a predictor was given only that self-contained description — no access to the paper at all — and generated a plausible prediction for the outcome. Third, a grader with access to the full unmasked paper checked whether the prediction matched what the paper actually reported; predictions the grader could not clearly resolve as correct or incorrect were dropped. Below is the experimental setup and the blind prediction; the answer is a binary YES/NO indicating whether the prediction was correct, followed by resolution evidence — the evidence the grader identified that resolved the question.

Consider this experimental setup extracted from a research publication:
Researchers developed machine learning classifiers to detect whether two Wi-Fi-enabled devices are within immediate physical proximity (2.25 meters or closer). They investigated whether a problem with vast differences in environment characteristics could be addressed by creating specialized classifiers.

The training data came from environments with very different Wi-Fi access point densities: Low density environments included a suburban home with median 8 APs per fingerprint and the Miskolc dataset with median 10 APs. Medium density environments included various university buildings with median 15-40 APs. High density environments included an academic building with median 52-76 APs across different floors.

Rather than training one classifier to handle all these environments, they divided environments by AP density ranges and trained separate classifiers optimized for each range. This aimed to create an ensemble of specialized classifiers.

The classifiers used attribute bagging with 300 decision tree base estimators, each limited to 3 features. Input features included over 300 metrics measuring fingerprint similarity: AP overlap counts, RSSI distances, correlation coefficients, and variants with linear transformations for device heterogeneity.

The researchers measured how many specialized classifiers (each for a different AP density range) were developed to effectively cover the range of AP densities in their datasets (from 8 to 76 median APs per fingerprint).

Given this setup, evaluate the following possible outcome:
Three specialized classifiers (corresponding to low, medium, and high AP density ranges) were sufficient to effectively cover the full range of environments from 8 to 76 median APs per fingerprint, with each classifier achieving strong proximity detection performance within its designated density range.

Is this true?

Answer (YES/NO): YES